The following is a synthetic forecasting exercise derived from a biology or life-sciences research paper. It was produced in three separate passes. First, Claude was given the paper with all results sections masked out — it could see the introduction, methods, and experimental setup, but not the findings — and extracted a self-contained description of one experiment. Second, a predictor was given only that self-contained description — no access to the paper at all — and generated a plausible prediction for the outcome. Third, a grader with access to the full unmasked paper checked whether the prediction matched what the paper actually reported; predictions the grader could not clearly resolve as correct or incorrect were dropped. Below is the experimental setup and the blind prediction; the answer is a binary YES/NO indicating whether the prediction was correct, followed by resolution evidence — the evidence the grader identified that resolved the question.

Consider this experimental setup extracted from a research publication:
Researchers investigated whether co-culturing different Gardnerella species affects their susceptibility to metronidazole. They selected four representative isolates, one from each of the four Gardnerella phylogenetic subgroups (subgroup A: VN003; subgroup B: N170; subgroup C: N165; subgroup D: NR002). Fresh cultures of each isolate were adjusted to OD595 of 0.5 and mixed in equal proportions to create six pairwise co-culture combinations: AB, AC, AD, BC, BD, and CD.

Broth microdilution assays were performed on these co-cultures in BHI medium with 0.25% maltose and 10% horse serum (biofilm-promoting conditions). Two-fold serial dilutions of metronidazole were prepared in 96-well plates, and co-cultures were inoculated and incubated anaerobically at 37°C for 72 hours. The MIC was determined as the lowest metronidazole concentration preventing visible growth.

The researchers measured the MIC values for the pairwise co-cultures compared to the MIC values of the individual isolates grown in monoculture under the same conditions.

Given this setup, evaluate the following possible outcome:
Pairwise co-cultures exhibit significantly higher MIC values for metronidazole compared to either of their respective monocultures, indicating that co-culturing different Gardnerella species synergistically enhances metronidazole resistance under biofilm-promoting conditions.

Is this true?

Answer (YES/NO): NO